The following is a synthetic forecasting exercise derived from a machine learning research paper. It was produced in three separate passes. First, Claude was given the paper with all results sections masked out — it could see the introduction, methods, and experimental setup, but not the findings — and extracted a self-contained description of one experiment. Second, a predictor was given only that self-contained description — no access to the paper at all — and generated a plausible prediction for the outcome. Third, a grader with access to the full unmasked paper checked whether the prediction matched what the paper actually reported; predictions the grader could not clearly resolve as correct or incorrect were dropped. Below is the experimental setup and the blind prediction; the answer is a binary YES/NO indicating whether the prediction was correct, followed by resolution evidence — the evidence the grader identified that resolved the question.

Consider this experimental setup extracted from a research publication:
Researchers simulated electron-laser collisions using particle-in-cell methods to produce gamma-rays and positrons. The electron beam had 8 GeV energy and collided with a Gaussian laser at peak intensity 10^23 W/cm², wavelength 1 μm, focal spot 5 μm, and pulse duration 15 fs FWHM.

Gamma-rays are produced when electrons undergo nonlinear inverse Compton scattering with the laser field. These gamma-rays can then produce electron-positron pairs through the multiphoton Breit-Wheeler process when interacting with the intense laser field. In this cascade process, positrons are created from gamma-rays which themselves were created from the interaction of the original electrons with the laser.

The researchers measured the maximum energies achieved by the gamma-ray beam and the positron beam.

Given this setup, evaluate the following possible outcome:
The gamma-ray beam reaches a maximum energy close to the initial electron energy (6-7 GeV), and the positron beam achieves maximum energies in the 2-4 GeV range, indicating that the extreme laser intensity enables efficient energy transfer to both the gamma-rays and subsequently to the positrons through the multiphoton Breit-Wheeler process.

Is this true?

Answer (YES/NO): NO